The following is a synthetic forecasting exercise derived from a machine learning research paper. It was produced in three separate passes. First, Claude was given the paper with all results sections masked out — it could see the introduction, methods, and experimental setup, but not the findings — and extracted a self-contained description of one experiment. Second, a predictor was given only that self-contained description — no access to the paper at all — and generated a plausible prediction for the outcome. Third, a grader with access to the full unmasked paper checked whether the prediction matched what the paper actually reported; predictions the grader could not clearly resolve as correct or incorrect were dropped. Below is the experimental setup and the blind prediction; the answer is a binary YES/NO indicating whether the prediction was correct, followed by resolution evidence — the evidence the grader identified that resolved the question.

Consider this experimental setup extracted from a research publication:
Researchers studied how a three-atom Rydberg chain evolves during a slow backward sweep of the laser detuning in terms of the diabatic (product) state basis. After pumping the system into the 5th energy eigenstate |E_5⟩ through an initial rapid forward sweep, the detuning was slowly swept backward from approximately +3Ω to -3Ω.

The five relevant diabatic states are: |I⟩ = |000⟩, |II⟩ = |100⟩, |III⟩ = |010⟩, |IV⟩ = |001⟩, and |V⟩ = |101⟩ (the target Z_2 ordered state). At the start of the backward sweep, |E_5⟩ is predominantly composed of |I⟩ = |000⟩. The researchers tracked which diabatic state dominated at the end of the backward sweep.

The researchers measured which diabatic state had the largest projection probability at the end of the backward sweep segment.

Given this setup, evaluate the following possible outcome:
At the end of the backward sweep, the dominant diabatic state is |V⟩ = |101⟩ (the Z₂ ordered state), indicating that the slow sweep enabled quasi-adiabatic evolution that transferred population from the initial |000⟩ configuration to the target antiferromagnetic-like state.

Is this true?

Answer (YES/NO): YES